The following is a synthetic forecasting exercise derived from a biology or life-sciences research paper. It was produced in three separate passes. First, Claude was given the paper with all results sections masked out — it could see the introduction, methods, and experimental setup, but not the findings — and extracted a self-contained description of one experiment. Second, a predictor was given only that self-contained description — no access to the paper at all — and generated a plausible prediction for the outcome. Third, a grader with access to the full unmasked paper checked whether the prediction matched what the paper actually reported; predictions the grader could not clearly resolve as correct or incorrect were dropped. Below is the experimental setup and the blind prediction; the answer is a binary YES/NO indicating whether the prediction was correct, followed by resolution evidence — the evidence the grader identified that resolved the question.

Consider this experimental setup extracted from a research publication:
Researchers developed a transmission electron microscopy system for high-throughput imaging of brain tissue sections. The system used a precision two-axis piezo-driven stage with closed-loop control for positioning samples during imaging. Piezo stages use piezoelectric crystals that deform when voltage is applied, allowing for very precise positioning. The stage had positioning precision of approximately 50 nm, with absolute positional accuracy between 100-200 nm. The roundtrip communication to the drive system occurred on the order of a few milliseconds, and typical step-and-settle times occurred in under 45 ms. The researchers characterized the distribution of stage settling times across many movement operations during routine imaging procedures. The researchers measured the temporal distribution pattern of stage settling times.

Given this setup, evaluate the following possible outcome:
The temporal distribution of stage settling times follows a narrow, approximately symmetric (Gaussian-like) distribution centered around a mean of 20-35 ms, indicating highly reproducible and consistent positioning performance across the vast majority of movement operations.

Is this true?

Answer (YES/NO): NO